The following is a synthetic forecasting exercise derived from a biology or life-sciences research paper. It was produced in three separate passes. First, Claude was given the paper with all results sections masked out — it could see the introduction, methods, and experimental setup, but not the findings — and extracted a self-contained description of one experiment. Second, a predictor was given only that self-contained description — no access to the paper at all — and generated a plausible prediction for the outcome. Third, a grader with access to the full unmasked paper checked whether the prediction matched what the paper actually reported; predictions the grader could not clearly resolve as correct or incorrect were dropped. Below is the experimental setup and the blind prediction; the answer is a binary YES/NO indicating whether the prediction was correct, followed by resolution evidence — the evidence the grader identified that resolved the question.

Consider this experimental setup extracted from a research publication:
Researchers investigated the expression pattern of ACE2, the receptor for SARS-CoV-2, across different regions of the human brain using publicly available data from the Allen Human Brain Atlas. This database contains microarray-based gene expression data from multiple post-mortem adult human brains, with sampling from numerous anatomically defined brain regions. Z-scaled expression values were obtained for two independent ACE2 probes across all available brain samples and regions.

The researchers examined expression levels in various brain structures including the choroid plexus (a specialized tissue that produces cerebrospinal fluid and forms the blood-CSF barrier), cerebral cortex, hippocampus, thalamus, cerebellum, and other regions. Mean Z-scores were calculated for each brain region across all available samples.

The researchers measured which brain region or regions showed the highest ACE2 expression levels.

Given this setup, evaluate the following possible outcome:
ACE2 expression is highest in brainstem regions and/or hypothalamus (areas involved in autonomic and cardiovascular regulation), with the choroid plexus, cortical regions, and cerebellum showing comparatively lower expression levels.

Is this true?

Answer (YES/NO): NO